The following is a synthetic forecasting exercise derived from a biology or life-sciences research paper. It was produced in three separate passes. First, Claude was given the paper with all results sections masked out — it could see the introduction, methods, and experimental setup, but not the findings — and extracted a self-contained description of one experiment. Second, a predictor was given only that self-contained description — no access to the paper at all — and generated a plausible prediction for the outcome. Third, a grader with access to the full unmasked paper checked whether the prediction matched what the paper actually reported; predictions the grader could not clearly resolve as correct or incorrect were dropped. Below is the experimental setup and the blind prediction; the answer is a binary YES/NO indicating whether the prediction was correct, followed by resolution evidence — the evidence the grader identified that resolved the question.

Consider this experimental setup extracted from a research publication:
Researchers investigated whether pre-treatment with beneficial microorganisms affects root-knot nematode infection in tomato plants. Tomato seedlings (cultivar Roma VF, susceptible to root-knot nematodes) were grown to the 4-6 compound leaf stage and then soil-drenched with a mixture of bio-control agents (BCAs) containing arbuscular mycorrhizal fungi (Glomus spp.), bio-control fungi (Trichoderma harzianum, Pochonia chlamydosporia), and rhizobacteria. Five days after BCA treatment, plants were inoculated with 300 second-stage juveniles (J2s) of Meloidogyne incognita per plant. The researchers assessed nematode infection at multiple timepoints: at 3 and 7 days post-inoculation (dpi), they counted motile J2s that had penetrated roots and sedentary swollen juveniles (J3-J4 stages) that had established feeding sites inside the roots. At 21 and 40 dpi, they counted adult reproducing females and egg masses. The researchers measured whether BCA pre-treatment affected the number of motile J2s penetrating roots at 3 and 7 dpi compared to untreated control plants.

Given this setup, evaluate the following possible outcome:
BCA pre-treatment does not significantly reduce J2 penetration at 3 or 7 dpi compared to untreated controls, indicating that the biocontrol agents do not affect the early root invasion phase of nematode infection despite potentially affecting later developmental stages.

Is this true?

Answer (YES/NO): YES